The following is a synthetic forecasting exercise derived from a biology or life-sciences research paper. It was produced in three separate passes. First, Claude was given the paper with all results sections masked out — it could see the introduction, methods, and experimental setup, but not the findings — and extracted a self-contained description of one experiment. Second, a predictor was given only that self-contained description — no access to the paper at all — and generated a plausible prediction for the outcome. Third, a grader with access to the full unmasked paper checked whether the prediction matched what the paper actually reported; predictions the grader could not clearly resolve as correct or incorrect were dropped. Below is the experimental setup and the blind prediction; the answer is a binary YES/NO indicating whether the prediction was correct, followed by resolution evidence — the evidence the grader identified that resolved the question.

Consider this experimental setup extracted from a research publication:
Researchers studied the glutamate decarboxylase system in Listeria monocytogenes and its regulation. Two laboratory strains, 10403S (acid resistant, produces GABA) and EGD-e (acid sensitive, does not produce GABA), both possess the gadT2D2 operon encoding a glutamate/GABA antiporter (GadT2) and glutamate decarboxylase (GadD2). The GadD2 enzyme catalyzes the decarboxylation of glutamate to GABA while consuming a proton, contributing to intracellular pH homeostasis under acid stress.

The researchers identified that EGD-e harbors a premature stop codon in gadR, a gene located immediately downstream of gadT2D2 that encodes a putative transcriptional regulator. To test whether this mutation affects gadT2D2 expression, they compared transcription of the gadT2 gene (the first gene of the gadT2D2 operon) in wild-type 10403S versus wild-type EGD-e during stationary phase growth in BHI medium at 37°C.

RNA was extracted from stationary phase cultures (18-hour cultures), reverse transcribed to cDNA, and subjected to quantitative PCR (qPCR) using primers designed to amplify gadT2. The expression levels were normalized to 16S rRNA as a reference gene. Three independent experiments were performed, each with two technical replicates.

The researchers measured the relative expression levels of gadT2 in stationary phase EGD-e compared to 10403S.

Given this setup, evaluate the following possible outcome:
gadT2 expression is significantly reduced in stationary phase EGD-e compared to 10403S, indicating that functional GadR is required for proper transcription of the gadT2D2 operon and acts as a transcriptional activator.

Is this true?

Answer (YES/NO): YES